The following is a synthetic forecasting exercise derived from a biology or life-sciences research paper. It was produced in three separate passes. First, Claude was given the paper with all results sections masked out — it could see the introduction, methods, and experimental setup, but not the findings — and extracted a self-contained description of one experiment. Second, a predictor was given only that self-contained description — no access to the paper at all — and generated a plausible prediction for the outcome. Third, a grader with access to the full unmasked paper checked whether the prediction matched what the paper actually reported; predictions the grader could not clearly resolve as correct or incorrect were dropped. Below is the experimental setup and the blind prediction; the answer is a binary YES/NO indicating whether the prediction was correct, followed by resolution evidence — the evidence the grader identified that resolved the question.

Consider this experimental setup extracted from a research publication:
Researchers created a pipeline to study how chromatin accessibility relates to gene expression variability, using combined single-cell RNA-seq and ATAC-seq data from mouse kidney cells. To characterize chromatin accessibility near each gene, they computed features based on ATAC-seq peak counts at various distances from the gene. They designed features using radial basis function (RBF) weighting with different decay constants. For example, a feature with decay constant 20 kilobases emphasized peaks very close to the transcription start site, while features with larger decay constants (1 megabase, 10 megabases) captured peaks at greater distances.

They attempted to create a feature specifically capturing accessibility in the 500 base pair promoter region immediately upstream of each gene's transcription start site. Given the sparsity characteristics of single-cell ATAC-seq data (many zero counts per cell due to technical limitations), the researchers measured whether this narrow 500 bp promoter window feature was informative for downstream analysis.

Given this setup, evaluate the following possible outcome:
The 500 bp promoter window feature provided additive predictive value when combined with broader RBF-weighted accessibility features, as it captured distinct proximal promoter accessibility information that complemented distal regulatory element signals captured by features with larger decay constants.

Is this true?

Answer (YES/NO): NO